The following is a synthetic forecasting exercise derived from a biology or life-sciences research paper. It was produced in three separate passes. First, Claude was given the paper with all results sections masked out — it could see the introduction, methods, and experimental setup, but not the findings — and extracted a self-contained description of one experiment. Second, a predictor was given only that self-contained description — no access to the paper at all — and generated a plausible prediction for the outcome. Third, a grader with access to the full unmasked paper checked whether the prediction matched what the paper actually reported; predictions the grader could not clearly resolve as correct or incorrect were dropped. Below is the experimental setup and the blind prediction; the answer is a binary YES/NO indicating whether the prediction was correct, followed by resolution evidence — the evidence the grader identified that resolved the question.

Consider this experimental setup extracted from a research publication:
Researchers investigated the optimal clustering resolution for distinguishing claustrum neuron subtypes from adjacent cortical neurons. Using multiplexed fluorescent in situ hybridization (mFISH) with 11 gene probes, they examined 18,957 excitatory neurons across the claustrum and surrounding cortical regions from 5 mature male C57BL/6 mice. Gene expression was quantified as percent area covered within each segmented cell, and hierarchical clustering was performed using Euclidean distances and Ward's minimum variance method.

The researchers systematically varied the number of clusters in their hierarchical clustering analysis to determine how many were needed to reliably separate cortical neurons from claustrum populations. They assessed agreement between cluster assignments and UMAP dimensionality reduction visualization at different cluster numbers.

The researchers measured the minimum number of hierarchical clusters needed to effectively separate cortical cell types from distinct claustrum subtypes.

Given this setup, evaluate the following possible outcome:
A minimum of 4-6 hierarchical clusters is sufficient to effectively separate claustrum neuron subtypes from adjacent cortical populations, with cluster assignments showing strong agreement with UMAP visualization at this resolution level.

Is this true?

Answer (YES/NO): NO